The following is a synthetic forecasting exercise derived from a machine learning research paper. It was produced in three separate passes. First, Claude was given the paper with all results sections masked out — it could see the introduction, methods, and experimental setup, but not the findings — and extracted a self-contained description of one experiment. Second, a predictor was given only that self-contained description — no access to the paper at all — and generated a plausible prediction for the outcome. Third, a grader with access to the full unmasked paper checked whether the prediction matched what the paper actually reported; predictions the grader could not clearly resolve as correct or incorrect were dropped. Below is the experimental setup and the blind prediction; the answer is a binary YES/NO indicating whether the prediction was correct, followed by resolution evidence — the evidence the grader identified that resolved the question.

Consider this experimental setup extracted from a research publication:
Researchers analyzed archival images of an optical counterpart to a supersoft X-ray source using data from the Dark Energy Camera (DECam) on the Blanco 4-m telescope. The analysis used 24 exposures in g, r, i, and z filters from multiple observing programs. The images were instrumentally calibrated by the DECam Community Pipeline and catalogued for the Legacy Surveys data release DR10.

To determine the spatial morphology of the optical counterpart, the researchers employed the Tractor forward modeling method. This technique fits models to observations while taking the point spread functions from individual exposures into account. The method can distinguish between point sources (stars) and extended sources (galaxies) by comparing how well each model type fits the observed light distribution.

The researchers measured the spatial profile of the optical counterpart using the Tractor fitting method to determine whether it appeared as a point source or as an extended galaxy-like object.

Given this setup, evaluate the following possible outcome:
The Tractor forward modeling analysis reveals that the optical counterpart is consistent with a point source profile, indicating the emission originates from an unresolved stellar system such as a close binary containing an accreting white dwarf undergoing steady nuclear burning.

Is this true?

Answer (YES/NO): NO